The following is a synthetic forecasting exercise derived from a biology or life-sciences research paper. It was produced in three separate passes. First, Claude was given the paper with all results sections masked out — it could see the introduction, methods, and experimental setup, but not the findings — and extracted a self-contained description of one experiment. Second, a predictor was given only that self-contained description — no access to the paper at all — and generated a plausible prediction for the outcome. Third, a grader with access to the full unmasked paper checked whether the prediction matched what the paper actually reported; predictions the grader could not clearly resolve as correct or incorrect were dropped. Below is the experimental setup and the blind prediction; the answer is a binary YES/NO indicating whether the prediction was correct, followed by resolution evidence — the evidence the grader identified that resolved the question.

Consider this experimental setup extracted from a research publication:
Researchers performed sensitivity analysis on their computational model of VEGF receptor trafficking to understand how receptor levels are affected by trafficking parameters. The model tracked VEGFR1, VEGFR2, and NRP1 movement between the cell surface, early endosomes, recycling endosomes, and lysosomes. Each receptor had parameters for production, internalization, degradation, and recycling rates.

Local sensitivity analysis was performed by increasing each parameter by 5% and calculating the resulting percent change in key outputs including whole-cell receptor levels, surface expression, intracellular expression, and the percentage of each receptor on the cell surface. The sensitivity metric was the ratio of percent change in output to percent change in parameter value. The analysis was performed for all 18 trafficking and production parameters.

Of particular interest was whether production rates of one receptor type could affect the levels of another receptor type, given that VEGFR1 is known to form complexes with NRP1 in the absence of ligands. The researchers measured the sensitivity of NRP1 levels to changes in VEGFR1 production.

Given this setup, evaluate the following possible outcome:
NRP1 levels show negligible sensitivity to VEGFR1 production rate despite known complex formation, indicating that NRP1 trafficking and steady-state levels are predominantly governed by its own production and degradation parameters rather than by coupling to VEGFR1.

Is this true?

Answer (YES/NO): NO